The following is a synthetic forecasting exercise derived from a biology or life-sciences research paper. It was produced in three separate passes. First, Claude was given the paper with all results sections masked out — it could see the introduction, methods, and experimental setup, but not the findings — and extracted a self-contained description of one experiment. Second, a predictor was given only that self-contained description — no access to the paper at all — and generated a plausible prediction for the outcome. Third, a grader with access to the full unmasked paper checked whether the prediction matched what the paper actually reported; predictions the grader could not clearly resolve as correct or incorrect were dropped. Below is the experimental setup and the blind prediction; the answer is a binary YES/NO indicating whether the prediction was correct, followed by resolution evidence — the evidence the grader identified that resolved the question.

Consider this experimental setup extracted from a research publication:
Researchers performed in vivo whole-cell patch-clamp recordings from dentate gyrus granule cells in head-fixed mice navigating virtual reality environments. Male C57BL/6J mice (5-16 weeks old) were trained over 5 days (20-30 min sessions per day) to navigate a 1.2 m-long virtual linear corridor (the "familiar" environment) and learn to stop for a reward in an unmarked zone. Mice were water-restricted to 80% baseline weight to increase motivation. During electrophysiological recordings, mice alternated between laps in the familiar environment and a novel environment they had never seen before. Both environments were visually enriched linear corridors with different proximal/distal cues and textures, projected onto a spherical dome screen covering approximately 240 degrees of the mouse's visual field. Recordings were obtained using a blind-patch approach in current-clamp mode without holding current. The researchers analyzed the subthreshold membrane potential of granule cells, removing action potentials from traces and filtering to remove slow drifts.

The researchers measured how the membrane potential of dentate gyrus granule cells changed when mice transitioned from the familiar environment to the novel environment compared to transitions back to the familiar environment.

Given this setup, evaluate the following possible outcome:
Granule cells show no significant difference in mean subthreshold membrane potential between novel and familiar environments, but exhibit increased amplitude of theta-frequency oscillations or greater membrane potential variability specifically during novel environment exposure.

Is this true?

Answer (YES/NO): NO